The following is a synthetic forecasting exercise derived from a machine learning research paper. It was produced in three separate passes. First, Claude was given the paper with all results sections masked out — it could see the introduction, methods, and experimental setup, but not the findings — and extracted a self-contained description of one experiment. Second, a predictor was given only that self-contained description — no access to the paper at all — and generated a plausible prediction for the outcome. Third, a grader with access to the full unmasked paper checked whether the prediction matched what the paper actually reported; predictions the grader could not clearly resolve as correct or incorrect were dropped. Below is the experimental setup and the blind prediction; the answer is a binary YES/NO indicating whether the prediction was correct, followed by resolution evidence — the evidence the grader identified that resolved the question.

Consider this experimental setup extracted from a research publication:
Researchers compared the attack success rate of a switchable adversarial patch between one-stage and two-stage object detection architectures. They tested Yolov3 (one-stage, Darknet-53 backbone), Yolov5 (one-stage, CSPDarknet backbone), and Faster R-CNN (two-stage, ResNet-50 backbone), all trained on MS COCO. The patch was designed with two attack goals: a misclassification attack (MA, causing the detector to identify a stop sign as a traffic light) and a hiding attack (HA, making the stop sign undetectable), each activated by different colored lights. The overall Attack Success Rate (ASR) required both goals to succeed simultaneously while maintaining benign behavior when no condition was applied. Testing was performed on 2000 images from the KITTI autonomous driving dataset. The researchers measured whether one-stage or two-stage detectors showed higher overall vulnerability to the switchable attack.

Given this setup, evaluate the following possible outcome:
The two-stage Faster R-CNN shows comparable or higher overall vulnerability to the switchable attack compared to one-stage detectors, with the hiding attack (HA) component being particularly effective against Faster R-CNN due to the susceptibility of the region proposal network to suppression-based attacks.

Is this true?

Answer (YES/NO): NO